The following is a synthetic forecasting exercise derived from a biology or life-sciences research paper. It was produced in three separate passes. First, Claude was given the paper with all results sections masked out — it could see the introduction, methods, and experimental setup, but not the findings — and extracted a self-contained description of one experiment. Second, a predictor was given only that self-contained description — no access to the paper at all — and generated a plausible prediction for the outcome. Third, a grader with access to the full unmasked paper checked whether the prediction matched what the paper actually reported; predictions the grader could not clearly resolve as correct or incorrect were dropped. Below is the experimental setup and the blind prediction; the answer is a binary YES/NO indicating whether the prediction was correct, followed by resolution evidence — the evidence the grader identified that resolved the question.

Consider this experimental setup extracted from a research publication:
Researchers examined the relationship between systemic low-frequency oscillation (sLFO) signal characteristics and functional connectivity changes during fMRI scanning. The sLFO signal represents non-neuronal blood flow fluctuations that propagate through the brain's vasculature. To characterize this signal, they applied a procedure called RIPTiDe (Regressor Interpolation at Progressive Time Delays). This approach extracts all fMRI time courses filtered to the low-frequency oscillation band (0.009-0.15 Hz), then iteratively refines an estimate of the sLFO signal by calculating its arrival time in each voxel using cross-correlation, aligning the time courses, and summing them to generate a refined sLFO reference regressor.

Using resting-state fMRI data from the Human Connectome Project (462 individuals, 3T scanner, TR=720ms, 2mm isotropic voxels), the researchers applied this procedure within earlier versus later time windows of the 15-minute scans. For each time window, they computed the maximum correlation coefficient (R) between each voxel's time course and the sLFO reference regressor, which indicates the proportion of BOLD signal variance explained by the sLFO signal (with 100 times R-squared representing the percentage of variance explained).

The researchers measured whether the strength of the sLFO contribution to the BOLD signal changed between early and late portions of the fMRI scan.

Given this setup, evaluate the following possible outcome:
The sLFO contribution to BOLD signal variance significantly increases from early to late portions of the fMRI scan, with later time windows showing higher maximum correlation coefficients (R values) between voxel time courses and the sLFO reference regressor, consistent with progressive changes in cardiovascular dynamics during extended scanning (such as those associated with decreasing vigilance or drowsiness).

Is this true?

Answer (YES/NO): YES